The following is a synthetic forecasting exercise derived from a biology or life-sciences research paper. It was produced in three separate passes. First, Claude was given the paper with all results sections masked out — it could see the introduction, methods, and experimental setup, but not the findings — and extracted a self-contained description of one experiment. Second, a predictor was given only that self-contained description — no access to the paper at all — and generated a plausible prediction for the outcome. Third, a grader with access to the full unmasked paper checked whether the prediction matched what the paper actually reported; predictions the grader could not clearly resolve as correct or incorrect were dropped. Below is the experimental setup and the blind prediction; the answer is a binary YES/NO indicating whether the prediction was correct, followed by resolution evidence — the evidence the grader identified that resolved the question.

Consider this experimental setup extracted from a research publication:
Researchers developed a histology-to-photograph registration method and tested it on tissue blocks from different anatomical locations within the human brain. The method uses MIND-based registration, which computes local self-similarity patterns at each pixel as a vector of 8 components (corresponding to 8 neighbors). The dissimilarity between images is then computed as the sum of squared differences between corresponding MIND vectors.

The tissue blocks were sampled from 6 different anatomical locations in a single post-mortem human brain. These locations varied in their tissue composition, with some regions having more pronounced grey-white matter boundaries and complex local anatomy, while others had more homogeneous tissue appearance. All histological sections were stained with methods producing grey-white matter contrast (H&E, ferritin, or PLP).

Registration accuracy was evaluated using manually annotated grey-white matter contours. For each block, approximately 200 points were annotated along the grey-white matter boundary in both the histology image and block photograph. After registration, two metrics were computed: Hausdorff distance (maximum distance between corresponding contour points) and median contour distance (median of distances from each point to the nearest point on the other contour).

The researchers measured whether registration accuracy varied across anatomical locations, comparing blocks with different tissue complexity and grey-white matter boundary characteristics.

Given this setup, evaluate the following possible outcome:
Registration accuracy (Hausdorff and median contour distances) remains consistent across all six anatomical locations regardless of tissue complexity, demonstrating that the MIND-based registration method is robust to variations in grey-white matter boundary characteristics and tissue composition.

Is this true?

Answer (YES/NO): NO